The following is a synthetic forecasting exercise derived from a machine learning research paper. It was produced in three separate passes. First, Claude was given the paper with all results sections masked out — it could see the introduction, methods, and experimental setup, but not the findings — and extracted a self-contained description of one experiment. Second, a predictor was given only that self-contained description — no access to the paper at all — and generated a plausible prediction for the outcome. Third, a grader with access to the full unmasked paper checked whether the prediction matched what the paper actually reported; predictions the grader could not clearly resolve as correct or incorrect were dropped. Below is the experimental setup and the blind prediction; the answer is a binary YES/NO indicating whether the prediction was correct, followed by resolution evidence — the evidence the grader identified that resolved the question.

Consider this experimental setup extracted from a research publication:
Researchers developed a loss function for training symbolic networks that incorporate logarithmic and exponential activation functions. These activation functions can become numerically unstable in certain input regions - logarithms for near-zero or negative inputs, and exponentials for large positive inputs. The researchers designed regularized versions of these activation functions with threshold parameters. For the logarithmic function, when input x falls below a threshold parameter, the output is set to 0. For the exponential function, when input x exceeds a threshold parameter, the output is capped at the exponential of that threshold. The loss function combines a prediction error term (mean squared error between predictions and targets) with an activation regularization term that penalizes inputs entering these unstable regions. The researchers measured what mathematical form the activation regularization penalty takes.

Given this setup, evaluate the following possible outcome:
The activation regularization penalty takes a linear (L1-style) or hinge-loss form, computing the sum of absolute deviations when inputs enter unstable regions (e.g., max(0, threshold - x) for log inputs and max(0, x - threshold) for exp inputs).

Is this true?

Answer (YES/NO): YES